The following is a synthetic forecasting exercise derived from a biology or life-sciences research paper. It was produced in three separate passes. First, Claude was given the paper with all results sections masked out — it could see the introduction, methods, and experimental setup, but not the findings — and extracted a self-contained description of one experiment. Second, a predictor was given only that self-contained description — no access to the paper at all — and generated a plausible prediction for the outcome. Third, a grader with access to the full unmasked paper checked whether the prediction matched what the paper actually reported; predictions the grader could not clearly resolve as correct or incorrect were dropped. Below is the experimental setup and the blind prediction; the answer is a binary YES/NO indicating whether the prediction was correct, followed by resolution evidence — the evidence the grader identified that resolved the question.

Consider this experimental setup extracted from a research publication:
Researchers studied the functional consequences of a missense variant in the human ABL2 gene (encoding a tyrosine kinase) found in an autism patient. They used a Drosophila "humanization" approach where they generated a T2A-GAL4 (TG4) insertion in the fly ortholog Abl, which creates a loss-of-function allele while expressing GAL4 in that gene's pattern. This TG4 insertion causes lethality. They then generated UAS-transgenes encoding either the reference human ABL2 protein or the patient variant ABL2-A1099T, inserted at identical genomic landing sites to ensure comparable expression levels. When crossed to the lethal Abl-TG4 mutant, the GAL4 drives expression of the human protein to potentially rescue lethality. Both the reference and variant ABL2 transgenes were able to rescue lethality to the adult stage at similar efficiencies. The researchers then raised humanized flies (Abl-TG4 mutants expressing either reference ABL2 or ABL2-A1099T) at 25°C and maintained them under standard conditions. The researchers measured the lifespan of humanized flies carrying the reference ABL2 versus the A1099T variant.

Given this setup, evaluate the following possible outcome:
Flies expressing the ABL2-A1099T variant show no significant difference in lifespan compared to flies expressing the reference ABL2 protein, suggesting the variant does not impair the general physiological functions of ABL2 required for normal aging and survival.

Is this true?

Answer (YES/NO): NO